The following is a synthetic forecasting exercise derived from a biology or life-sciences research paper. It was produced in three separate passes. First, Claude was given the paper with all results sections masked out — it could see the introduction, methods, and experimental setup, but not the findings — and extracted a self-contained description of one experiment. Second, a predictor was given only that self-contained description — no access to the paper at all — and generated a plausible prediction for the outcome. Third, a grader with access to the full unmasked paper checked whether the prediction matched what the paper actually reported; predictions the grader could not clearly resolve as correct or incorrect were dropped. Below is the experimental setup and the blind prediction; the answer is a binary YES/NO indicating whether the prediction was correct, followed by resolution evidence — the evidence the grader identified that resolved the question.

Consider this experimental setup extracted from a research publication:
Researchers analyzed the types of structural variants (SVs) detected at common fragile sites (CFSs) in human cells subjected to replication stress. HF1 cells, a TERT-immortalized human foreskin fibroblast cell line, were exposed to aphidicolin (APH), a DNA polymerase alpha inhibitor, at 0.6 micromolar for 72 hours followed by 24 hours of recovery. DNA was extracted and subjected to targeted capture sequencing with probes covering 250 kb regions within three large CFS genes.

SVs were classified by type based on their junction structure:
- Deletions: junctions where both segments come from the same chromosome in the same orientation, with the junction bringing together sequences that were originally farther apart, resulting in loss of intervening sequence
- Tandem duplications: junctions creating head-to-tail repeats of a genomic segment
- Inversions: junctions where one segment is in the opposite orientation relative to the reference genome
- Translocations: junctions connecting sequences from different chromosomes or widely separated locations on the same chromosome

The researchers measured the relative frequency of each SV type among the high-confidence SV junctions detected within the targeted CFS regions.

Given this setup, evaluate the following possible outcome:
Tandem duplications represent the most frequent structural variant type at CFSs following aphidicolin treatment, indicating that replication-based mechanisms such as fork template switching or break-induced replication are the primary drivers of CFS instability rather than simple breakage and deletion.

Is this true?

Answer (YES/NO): NO